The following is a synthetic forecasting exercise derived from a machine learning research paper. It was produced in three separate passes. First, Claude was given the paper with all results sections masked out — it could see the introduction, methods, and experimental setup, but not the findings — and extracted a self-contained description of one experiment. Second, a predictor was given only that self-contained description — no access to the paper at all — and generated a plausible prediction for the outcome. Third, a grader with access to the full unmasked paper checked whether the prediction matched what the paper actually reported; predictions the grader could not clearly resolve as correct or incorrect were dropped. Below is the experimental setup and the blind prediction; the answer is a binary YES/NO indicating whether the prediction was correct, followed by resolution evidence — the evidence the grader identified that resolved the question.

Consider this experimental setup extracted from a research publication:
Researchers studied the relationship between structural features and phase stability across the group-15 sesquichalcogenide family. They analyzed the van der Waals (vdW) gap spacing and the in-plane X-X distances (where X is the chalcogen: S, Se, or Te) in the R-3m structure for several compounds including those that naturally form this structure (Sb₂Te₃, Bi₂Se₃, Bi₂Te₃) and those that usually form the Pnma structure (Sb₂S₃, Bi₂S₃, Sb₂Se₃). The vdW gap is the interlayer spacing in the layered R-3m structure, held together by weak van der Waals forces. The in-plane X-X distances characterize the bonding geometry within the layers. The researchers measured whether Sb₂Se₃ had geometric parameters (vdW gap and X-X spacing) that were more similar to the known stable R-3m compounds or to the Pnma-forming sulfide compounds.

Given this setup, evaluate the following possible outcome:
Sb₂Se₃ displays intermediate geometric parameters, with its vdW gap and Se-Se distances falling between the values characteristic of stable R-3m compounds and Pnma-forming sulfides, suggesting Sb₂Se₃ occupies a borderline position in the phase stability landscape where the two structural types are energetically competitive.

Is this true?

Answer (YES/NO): NO